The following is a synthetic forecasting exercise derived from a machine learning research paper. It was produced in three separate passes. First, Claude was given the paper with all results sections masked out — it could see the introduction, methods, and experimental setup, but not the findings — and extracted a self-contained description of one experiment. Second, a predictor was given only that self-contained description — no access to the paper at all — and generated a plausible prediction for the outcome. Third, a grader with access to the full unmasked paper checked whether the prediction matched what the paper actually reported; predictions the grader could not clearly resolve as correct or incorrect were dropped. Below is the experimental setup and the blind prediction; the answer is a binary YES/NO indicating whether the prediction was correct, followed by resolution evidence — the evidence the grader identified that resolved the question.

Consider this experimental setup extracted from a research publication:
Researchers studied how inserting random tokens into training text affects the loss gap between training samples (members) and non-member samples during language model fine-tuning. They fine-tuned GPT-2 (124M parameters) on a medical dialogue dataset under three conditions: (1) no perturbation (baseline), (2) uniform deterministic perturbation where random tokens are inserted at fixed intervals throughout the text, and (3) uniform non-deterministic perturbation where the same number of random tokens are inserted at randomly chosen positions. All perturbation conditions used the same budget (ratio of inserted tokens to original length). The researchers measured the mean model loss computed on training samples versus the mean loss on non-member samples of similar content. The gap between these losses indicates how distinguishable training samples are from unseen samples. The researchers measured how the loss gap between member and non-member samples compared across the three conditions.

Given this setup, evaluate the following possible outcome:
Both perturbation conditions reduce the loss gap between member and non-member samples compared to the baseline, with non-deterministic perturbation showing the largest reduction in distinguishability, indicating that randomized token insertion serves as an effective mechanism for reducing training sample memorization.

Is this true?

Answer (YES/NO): YES